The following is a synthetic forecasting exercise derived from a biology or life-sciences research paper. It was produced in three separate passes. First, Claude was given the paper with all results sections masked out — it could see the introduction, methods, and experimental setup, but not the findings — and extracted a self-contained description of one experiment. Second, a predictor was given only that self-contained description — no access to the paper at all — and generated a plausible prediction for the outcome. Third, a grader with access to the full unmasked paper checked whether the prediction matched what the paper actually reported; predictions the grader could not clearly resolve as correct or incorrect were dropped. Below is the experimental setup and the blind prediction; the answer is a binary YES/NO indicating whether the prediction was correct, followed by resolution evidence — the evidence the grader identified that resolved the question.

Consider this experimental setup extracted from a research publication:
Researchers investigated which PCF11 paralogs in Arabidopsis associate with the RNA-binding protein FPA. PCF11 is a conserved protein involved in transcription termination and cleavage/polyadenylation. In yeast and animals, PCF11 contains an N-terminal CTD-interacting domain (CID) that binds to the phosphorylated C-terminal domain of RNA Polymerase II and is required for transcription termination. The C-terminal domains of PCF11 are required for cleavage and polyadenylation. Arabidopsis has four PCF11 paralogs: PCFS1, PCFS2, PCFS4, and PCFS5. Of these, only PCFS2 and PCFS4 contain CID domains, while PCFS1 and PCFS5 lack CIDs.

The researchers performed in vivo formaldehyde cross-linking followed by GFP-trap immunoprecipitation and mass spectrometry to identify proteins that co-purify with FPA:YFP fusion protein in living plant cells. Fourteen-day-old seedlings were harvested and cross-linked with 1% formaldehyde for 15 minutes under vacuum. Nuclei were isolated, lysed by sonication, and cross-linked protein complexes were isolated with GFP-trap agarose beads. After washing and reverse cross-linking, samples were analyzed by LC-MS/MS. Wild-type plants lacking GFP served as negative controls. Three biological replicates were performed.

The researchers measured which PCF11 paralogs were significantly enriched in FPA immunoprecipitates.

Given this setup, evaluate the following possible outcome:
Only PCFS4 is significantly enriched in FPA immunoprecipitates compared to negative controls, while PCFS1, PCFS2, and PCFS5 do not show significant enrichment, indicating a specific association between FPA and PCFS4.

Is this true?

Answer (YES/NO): NO